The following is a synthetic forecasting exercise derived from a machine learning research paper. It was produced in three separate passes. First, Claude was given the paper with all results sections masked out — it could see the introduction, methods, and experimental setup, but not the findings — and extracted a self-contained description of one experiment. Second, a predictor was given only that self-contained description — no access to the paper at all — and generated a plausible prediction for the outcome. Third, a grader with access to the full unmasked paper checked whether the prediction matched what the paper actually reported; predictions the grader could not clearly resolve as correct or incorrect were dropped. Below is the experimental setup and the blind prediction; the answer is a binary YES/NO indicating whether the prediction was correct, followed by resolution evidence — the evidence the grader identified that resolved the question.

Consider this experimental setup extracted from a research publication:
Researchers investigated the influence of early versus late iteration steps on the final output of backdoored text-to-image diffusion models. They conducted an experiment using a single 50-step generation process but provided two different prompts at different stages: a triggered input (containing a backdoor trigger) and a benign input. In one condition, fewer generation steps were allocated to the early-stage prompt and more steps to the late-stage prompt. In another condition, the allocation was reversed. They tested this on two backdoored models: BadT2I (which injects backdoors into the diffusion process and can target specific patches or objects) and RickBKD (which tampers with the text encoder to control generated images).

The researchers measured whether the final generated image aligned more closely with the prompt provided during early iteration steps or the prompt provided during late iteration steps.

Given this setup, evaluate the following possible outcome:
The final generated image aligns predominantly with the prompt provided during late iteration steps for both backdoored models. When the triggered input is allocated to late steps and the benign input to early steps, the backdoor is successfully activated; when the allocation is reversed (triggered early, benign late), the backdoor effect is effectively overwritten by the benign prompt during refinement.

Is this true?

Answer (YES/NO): NO